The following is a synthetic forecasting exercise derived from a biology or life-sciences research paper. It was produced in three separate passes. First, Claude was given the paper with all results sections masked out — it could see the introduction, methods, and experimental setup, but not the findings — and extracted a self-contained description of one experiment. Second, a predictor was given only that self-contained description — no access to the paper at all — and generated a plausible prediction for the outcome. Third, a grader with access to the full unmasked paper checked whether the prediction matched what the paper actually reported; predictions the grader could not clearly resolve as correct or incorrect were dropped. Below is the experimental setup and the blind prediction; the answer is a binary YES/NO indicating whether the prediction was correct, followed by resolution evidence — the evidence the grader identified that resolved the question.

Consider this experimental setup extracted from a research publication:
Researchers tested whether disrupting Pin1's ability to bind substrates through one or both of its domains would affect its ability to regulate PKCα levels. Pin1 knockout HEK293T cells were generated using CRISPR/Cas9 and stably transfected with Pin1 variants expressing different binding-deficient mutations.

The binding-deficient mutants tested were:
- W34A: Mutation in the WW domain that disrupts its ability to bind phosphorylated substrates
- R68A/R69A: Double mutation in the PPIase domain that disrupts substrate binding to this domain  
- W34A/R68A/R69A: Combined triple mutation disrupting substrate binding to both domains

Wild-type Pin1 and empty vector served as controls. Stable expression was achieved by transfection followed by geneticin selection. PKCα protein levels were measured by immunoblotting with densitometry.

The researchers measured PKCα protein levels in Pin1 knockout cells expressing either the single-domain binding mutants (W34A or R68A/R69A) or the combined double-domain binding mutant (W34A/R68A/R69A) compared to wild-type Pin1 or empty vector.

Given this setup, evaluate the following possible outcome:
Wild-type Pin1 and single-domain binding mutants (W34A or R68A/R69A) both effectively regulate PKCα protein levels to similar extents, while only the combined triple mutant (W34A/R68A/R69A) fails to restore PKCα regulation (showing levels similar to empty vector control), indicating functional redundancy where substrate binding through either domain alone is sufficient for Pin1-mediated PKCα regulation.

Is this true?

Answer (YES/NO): NO